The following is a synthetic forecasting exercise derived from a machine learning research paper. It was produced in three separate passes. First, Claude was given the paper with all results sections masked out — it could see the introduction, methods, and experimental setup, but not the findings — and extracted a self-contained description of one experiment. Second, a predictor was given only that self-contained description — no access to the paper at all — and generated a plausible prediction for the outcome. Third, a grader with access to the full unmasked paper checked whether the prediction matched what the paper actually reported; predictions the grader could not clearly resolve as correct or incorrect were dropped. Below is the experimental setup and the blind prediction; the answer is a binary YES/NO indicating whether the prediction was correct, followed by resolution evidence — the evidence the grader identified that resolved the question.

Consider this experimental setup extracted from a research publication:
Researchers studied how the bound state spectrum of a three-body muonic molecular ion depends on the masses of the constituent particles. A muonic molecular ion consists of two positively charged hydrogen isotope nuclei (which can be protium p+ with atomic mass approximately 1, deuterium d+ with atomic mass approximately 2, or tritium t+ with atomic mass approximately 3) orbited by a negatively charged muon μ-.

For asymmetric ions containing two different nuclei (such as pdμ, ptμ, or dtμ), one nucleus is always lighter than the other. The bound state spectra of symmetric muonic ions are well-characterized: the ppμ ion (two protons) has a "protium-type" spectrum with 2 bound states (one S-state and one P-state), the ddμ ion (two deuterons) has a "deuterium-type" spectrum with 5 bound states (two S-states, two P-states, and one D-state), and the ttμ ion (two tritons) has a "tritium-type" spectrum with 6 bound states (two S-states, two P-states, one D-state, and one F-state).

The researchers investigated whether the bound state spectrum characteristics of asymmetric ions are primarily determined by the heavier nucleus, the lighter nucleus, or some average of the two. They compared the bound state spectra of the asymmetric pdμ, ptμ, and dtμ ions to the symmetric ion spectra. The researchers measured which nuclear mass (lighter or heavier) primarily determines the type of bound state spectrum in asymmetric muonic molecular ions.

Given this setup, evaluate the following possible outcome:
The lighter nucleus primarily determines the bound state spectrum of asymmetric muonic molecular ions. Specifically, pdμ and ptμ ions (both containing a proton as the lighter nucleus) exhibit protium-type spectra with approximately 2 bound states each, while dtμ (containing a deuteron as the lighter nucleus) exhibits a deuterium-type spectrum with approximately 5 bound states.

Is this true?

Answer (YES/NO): YES